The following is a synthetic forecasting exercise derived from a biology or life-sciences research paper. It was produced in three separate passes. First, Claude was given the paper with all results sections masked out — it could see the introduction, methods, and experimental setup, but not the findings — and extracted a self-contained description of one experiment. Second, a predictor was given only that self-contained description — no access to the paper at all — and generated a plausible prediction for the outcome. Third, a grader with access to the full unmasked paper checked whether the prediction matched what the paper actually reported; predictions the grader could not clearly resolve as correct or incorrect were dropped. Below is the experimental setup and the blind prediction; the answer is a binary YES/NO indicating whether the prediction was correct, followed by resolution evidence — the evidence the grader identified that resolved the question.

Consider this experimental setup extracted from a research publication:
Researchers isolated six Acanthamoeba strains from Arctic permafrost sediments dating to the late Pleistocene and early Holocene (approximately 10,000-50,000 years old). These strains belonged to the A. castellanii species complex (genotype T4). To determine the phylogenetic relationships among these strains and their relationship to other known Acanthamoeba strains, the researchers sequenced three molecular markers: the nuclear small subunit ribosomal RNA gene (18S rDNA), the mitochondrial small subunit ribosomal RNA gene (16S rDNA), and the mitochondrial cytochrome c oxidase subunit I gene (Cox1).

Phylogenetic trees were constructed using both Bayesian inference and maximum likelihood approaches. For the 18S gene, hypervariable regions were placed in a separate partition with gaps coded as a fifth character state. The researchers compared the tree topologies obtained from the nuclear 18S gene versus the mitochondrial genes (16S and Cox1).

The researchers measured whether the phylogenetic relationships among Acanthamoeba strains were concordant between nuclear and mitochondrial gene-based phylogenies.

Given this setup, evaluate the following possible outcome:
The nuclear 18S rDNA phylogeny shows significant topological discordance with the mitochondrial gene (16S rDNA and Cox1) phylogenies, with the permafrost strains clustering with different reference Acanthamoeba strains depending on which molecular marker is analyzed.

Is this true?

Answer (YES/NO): YES